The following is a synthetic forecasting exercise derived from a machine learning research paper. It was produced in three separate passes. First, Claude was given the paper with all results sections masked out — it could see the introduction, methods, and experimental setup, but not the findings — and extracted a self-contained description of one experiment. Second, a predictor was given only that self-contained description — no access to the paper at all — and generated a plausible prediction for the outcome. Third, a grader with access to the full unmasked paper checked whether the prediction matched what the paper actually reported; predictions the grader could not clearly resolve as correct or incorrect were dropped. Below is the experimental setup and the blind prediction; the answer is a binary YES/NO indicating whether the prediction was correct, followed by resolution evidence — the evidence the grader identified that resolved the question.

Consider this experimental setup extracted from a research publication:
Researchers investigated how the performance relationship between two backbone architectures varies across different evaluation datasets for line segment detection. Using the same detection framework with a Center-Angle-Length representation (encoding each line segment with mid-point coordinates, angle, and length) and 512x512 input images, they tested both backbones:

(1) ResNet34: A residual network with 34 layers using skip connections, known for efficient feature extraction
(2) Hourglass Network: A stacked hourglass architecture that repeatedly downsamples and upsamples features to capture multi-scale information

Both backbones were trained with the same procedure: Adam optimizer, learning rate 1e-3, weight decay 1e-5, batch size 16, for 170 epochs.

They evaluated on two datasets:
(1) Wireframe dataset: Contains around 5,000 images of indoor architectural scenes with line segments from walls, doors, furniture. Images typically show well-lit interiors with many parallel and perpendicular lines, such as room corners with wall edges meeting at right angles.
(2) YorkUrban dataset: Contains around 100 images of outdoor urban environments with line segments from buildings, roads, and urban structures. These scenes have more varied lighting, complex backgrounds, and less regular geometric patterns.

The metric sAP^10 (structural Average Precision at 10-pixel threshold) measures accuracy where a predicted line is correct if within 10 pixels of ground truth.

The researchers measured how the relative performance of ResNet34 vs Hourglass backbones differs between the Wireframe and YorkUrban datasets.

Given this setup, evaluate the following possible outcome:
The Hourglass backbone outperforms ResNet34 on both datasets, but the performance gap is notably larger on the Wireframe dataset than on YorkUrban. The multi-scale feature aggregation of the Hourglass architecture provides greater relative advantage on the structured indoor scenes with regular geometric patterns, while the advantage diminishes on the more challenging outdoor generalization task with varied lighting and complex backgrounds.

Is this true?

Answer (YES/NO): NO